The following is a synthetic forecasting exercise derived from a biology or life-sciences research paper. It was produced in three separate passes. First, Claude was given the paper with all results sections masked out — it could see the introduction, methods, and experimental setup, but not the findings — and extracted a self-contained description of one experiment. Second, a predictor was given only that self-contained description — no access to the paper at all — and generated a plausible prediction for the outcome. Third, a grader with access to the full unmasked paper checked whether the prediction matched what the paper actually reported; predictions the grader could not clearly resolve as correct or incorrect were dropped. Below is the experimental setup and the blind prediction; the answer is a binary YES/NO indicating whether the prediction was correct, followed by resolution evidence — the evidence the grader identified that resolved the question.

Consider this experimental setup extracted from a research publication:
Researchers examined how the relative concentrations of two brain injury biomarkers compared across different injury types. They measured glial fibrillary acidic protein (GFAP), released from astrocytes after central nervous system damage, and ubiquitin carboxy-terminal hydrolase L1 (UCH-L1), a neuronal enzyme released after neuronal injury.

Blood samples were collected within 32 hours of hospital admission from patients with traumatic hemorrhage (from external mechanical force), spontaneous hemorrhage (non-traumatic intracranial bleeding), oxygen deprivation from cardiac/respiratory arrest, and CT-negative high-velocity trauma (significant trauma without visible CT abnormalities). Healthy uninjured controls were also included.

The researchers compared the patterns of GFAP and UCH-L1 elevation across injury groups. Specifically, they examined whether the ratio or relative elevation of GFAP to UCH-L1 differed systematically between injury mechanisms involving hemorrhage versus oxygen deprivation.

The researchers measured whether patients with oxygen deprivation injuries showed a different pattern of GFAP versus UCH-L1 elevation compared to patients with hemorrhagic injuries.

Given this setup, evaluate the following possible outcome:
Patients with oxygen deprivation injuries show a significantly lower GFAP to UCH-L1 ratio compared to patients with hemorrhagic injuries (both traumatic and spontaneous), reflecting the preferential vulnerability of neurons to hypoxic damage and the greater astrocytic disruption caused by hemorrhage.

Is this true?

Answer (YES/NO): YES